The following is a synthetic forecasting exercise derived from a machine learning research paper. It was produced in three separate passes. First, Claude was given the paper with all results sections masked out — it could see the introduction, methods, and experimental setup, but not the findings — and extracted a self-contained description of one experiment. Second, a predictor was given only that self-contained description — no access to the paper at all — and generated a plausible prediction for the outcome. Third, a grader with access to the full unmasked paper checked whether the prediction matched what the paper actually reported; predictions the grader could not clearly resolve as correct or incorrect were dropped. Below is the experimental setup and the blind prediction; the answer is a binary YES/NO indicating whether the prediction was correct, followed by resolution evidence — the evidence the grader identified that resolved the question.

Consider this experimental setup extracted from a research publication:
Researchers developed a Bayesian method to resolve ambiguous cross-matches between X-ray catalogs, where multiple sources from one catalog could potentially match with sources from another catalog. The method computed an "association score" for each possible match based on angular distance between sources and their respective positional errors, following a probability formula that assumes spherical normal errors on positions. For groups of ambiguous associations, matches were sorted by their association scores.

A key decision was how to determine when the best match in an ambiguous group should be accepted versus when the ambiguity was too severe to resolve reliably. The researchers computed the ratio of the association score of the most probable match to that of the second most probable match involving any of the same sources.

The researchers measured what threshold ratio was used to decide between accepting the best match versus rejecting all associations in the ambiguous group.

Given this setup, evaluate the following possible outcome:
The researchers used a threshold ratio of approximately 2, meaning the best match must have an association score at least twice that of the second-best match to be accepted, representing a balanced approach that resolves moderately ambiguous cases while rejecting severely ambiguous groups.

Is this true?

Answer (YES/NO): NO